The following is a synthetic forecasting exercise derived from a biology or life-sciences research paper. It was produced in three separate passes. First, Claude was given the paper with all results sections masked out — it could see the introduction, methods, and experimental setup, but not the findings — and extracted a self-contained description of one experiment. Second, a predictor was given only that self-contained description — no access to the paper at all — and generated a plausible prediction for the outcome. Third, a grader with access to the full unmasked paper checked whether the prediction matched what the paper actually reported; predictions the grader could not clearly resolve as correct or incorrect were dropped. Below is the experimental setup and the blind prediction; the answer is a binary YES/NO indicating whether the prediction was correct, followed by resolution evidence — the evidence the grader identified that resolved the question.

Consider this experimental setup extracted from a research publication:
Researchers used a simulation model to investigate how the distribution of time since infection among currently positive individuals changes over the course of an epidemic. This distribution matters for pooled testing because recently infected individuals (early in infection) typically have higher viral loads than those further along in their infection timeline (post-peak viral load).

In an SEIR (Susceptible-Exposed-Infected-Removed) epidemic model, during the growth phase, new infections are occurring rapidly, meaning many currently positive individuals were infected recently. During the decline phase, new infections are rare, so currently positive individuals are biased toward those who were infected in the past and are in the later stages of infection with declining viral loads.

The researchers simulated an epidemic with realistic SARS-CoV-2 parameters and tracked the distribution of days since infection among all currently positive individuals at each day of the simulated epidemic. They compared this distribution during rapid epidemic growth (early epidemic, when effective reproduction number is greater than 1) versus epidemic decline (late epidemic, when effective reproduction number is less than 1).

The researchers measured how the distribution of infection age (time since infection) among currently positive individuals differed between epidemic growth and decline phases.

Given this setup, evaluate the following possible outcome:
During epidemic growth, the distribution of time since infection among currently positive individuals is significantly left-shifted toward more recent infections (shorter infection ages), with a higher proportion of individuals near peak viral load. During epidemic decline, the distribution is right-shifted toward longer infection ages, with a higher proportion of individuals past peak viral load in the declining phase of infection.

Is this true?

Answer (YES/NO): YES